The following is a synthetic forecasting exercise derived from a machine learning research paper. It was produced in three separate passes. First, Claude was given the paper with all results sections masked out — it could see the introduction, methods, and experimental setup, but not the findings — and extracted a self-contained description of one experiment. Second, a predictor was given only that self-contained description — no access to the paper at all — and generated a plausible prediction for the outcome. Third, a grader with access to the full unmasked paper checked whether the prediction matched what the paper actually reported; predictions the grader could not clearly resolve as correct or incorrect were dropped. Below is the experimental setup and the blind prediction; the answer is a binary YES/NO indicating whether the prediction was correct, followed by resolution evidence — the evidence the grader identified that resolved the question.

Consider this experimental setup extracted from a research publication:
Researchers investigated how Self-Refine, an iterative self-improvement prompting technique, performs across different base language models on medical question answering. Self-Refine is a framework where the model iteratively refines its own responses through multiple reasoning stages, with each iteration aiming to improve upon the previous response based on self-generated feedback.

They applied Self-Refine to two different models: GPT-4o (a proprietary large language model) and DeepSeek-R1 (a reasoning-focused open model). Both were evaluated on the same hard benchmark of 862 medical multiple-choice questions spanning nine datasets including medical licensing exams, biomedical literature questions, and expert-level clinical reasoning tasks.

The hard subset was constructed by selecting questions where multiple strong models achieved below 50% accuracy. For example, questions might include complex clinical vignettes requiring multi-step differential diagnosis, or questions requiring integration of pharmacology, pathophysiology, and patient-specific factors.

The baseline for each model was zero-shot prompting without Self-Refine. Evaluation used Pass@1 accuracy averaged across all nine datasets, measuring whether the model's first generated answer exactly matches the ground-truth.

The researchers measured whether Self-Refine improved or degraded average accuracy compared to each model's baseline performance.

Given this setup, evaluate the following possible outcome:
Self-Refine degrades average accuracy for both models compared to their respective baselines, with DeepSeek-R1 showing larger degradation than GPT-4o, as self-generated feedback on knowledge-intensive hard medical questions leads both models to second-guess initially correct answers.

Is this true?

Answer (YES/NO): NO